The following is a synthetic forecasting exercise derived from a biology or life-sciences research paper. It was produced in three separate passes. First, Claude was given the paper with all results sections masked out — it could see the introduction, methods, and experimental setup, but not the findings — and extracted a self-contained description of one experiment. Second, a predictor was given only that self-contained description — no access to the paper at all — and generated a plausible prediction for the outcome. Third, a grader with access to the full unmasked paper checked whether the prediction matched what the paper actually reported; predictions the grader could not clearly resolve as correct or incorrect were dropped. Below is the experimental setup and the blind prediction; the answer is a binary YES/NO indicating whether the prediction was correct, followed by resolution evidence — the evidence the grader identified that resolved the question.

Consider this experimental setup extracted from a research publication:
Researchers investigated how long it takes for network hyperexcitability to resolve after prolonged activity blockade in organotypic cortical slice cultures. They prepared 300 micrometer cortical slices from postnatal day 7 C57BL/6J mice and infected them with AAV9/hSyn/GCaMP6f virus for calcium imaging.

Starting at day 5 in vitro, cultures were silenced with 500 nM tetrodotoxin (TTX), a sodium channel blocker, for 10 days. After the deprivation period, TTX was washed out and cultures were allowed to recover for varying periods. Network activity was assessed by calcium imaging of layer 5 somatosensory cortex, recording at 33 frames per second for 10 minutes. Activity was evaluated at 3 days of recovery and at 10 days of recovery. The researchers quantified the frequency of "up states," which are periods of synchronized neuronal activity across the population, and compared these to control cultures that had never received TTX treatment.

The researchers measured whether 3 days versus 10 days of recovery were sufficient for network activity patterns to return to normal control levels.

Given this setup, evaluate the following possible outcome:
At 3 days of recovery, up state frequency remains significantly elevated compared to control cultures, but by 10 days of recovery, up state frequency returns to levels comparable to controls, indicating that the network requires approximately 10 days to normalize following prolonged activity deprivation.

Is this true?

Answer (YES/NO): YES